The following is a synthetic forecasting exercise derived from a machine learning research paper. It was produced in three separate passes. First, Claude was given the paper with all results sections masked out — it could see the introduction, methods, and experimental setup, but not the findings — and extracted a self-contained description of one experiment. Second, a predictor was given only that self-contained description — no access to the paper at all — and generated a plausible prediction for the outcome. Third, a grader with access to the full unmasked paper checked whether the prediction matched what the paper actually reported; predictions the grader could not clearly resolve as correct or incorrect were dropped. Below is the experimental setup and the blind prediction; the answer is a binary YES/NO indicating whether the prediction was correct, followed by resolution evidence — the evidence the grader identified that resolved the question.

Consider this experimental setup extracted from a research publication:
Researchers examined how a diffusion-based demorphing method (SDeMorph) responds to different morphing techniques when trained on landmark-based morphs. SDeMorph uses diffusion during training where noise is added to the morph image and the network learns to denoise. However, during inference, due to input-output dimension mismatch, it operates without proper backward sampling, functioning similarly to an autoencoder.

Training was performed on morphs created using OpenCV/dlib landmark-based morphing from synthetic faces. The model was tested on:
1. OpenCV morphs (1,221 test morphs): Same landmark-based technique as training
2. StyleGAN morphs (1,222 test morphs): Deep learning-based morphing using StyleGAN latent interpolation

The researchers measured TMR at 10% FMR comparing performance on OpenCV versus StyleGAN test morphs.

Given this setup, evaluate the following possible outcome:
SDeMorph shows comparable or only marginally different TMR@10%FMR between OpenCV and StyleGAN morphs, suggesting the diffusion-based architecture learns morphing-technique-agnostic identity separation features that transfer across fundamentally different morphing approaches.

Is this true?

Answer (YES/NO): NO